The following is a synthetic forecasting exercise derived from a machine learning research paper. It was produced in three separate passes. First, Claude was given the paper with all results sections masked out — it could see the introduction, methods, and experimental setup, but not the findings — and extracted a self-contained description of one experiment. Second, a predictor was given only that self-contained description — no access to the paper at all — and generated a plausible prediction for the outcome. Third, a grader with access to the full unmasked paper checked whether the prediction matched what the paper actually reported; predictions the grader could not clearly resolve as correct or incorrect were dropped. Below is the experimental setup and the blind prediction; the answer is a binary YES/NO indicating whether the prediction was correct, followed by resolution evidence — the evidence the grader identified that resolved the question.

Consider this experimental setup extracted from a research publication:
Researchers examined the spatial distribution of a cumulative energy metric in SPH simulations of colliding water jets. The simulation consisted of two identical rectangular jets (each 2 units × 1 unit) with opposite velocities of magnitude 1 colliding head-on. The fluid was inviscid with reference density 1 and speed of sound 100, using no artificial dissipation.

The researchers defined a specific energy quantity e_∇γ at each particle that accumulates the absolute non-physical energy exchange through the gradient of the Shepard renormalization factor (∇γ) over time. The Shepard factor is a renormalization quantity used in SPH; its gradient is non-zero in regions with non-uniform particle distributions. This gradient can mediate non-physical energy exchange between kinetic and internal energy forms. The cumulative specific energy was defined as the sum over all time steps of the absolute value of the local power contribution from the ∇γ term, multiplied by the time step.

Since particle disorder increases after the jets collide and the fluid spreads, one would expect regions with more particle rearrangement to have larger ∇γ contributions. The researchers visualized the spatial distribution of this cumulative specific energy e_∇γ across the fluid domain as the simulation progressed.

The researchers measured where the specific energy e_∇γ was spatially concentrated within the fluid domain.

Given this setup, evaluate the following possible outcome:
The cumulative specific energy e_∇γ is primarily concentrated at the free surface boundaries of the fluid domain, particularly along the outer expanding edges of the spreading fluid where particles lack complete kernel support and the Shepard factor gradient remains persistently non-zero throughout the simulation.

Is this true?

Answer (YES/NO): YES